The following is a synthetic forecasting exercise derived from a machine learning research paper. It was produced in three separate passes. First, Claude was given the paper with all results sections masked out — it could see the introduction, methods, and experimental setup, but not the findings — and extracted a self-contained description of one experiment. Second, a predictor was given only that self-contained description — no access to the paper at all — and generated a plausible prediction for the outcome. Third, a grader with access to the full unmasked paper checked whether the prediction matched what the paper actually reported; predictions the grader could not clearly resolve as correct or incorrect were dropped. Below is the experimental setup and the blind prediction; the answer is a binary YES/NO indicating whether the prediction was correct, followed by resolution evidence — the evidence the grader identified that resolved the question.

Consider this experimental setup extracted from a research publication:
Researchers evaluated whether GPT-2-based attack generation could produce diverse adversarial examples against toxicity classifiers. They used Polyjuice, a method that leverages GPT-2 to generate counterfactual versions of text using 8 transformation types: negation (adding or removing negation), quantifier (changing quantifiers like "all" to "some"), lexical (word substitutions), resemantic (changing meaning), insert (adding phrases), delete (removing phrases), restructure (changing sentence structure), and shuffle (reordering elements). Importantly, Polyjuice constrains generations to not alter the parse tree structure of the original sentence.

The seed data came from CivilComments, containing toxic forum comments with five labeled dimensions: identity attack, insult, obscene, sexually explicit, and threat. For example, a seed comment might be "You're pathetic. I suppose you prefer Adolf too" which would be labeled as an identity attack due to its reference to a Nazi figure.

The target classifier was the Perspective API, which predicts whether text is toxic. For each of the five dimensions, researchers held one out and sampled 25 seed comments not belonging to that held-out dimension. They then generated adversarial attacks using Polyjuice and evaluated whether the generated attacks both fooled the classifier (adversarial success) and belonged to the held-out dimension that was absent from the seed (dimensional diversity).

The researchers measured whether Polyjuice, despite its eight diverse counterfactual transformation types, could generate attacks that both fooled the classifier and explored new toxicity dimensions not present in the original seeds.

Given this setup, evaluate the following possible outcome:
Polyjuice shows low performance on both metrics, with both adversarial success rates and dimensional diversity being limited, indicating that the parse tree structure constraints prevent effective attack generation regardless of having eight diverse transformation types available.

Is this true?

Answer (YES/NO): NO